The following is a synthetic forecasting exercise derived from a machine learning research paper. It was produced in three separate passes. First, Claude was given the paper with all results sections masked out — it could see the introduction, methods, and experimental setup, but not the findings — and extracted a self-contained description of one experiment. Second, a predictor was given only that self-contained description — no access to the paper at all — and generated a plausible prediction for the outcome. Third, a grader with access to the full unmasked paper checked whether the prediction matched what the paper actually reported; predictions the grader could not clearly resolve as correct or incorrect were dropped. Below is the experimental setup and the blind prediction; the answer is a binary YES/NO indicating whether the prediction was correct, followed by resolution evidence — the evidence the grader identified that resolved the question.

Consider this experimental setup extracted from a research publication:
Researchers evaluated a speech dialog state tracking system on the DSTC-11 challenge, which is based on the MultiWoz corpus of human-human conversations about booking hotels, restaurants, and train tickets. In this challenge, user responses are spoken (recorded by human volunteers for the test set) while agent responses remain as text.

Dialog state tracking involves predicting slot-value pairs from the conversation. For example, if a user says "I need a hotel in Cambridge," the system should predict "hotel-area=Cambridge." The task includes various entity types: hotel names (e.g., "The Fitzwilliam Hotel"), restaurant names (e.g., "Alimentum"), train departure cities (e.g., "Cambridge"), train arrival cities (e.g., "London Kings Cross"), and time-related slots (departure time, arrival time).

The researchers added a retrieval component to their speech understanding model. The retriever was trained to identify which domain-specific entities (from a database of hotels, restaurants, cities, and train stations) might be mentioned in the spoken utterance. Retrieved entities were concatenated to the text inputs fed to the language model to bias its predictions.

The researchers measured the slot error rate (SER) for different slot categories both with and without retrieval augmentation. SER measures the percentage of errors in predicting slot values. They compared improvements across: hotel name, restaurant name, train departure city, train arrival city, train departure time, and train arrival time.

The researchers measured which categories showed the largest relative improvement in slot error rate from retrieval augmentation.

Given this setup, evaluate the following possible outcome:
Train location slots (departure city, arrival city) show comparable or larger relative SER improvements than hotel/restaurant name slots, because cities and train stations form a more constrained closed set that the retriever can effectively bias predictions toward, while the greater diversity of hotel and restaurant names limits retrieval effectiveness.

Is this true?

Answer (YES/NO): YES